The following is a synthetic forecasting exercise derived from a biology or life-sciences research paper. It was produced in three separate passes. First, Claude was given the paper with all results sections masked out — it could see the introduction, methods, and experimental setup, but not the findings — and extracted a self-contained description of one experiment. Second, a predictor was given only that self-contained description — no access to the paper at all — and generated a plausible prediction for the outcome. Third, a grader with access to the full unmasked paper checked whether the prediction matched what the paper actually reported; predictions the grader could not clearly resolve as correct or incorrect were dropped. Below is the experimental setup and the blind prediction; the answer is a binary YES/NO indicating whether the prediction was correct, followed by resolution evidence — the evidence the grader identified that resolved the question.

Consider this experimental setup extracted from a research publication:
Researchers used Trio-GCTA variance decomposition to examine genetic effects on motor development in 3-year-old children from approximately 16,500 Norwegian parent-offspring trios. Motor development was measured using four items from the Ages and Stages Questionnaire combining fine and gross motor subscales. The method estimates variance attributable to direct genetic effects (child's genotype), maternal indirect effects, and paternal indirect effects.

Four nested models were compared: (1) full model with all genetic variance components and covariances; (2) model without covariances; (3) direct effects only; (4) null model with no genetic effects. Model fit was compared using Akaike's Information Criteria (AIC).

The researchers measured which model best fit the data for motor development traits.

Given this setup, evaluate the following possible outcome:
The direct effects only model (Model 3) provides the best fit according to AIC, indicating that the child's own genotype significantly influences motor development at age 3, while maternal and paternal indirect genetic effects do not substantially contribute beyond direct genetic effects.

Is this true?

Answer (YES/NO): YES